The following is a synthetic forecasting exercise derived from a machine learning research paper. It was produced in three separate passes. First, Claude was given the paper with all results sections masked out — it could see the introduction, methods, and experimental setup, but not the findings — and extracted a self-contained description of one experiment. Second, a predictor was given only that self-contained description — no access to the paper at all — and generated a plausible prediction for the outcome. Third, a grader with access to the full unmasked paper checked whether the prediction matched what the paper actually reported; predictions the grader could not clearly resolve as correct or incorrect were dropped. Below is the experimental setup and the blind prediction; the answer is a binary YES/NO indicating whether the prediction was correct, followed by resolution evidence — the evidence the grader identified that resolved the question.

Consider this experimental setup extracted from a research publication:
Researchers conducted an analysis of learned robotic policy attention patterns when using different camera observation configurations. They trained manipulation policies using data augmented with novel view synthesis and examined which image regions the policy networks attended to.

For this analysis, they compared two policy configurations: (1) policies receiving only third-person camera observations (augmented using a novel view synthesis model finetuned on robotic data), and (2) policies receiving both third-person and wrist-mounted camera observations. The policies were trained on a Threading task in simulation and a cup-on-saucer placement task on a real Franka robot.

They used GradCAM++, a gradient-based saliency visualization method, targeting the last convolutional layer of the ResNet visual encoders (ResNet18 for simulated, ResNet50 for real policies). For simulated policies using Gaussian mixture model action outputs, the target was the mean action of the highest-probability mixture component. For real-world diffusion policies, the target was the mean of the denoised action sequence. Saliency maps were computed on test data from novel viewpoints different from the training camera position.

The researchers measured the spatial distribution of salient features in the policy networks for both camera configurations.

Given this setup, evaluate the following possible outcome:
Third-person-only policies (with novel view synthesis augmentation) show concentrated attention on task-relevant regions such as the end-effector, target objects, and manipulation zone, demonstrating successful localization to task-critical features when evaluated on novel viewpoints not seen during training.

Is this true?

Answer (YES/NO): NO